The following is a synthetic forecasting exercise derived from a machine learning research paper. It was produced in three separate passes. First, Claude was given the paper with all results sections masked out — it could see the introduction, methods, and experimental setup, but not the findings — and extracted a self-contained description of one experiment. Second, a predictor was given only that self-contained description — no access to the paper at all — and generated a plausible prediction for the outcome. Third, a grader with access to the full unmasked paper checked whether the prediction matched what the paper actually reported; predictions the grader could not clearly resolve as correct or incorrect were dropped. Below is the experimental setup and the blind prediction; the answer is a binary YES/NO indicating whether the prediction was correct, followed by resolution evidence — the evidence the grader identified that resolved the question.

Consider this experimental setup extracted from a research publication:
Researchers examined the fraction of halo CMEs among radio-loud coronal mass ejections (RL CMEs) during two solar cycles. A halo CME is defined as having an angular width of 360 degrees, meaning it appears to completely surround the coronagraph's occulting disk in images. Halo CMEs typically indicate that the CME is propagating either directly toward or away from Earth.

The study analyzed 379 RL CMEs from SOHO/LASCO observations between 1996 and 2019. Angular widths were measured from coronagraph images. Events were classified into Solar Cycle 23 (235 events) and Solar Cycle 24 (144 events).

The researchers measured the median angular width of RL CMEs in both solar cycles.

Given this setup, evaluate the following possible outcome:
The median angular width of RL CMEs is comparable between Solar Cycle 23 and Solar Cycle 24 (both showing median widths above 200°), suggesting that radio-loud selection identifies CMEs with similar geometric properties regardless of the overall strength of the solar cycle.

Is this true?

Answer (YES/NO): YES